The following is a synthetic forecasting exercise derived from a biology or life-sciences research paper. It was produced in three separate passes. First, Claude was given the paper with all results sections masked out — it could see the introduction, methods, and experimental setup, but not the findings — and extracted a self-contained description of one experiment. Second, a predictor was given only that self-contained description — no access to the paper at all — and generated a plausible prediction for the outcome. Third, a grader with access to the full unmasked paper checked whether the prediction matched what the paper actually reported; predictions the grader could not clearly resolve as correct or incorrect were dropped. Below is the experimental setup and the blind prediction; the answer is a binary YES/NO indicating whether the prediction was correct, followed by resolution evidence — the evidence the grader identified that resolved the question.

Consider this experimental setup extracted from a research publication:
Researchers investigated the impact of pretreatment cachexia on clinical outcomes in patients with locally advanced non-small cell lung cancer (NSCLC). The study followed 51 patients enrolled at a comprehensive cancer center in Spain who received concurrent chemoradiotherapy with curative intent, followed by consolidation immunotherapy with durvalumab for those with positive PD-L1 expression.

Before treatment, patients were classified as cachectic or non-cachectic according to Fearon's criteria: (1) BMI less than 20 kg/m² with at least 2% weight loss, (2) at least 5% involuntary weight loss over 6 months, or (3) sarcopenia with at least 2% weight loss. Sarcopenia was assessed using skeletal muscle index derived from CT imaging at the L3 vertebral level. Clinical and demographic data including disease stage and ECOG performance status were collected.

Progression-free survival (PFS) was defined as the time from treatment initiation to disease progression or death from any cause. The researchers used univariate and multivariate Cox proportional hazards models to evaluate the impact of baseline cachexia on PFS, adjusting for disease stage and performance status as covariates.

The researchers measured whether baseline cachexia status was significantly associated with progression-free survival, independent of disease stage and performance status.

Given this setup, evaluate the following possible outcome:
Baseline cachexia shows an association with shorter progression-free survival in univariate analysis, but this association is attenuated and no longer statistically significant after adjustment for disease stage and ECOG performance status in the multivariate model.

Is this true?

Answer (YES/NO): NO